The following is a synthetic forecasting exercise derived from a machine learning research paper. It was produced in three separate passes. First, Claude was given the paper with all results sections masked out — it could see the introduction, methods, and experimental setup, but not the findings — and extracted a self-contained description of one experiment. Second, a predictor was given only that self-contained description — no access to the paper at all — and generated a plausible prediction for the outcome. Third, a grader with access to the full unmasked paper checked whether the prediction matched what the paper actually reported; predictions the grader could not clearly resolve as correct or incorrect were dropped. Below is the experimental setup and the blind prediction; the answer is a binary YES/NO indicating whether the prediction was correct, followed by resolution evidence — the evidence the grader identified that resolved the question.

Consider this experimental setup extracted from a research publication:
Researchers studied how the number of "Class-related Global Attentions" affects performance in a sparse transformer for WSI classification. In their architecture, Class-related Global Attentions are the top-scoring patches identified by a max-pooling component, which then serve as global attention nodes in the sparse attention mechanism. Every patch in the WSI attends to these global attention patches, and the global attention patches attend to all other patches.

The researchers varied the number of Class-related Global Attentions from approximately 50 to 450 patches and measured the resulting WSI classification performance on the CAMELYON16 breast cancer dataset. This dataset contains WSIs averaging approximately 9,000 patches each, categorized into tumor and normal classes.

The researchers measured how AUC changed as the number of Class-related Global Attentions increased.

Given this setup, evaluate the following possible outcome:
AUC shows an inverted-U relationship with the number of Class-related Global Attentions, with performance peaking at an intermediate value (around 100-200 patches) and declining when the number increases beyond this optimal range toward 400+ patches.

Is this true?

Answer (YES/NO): NO